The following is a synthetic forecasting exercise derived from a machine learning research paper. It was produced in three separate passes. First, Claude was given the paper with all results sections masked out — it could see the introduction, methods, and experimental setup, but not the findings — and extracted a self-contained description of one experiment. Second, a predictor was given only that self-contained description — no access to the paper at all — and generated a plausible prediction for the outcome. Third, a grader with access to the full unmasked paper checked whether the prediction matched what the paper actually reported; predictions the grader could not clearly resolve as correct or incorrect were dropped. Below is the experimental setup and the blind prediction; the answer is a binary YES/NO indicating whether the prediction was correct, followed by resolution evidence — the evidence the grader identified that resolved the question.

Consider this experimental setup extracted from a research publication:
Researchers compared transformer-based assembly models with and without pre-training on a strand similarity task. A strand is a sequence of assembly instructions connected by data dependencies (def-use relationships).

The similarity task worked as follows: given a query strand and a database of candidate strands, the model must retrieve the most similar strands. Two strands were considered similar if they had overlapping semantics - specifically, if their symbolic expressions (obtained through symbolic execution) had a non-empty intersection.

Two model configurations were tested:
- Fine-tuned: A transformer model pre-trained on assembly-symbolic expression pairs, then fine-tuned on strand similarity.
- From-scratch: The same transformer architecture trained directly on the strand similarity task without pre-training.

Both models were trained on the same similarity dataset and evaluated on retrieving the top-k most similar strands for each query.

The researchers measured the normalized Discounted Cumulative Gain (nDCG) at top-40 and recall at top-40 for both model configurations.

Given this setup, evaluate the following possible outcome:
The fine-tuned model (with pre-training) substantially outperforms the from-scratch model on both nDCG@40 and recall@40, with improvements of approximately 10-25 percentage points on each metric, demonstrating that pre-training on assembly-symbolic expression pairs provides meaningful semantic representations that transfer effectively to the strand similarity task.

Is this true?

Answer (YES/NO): NO